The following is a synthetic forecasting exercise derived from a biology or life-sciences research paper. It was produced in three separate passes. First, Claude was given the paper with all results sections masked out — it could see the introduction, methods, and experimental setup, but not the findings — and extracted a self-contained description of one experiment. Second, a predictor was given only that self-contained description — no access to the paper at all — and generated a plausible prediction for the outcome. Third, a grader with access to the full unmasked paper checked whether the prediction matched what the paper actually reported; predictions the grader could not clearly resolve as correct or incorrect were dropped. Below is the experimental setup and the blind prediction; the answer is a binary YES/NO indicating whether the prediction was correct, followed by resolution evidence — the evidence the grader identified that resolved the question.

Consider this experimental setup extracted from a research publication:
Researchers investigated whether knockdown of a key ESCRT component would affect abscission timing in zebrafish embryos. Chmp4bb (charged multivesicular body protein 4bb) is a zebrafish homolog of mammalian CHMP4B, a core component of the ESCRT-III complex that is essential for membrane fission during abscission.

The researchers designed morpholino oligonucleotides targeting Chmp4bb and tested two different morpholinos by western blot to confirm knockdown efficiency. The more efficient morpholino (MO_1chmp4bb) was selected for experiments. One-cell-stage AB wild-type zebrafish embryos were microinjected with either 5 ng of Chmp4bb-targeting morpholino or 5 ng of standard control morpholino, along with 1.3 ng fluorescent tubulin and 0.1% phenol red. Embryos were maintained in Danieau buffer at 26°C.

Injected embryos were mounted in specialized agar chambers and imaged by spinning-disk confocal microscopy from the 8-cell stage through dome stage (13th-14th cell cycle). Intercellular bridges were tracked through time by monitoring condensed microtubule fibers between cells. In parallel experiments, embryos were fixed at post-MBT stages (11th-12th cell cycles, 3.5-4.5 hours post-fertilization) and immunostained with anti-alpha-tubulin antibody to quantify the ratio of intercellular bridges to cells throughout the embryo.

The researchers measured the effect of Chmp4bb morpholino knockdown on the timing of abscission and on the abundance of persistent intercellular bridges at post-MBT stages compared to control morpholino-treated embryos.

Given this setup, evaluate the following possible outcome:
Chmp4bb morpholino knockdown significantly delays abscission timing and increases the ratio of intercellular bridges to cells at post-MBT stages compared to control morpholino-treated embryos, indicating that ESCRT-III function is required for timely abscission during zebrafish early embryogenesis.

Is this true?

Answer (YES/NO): NO